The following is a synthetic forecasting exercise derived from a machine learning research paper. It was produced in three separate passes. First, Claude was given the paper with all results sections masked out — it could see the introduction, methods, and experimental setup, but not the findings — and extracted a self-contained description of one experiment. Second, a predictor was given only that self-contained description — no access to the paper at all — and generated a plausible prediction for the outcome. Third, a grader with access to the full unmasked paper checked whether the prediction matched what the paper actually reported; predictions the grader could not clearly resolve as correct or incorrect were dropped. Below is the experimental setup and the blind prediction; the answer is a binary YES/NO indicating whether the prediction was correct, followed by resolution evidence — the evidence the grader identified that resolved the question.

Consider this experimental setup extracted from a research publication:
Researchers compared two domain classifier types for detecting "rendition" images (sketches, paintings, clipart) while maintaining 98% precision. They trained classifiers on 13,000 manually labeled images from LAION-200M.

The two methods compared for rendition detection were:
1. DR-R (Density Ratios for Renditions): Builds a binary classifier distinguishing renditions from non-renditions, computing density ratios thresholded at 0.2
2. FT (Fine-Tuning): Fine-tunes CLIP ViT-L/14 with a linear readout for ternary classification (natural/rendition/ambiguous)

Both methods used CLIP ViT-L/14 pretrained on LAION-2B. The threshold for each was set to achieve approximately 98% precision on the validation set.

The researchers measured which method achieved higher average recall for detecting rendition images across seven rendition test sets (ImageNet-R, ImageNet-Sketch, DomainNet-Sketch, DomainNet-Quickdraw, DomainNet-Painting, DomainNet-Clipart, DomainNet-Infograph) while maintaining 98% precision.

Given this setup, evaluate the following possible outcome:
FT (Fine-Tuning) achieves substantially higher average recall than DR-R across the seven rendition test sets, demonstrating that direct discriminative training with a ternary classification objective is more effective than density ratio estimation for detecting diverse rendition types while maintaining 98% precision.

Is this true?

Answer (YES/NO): NO